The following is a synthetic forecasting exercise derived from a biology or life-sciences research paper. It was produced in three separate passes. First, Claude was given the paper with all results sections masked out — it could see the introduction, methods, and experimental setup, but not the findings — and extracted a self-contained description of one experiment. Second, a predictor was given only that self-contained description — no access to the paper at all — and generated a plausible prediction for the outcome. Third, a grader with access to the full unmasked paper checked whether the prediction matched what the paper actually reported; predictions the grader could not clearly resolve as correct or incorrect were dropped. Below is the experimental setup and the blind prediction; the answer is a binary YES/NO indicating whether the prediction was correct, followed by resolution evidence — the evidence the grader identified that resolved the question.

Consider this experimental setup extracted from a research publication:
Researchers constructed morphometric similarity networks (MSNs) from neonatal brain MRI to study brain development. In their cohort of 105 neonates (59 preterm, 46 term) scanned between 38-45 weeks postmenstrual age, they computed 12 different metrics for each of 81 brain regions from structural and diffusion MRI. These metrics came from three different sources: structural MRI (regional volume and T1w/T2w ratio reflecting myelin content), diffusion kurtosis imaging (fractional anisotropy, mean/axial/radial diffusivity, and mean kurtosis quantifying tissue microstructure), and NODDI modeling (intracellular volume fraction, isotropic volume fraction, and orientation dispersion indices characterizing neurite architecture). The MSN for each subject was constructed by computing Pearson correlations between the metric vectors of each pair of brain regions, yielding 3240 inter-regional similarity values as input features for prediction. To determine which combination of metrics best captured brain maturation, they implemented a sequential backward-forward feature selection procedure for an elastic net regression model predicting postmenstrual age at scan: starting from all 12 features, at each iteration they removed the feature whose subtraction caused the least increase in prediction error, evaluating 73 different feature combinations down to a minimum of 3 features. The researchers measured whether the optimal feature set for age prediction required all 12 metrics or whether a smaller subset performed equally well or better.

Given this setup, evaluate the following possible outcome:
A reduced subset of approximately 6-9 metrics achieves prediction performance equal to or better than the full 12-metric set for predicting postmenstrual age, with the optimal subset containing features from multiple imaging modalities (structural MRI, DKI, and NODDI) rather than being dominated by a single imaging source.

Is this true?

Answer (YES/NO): YES